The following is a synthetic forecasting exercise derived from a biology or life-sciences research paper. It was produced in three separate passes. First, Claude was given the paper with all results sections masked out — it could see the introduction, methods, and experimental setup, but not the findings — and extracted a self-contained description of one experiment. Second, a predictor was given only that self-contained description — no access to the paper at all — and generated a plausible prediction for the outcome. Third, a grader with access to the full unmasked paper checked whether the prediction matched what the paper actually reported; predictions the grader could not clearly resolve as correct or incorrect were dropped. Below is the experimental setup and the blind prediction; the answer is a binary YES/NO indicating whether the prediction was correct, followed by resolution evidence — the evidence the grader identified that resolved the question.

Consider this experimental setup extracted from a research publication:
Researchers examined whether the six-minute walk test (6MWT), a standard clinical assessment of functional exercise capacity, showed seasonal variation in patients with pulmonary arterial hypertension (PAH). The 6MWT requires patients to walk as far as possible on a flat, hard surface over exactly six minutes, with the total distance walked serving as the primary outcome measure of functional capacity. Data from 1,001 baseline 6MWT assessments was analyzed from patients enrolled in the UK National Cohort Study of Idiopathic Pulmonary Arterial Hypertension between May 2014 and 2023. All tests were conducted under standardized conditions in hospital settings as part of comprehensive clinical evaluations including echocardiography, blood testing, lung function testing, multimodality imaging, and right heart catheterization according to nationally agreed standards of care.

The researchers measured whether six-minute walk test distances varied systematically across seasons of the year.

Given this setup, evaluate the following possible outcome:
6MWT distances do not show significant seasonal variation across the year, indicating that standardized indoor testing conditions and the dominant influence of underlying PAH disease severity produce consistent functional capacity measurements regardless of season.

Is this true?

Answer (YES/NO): YES